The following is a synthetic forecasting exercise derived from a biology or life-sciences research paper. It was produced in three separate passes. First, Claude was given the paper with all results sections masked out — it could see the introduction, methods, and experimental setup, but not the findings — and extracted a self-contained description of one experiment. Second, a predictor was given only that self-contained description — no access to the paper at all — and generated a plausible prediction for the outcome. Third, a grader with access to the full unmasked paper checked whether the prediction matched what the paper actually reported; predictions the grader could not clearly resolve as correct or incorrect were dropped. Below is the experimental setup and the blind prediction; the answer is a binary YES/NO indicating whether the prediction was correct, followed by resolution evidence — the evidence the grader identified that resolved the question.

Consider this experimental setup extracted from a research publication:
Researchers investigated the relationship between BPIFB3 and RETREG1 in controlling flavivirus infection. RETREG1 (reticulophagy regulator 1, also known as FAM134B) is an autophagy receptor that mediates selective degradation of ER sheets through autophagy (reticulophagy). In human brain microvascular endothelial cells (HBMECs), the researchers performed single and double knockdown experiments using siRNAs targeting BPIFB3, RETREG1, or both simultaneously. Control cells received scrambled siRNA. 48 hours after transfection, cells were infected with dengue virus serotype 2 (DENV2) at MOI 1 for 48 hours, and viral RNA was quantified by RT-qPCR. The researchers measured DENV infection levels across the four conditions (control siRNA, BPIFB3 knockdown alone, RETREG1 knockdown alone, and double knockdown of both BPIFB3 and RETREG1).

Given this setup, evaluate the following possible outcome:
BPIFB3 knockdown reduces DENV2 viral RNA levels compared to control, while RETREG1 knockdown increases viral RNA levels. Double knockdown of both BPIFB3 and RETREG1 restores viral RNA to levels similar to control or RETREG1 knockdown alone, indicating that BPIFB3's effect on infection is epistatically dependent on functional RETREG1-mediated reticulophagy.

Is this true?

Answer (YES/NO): YES